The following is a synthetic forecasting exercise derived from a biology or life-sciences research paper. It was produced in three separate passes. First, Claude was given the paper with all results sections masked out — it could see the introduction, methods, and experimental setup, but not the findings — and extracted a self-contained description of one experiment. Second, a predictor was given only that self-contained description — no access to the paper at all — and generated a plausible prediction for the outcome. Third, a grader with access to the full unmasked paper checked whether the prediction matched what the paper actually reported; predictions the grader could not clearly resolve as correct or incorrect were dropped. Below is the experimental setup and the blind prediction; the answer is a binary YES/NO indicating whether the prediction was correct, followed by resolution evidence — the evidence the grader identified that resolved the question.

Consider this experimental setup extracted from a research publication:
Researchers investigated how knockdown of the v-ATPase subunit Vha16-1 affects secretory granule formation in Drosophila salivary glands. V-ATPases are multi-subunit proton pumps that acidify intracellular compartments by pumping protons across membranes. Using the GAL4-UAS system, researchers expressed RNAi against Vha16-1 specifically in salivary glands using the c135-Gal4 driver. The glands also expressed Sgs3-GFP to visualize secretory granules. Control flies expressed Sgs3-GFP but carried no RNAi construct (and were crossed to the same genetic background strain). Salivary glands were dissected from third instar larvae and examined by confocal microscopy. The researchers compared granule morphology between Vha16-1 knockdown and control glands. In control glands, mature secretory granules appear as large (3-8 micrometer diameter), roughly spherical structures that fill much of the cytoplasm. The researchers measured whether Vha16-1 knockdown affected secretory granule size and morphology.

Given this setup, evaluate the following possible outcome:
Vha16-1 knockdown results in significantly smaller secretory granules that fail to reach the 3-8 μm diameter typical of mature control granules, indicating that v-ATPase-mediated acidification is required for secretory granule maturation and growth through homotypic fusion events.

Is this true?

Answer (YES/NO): NO